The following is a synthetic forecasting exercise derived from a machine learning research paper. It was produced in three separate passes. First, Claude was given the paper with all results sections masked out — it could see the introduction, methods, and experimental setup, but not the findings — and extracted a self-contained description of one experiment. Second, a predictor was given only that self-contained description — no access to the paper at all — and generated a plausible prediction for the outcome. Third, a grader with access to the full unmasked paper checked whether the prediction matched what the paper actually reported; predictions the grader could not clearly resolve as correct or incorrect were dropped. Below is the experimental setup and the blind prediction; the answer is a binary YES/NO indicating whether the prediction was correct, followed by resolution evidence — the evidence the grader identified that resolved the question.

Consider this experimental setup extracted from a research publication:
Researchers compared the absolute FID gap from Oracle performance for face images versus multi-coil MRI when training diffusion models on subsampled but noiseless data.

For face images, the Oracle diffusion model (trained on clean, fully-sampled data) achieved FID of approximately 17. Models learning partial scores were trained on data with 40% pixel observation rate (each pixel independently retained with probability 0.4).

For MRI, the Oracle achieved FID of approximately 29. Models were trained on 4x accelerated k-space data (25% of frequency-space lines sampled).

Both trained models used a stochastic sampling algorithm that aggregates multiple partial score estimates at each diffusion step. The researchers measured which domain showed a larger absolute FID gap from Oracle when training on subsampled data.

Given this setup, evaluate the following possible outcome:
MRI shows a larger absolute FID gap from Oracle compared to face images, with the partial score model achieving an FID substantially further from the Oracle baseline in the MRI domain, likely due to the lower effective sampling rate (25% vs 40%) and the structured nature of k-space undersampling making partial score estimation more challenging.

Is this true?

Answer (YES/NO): NO